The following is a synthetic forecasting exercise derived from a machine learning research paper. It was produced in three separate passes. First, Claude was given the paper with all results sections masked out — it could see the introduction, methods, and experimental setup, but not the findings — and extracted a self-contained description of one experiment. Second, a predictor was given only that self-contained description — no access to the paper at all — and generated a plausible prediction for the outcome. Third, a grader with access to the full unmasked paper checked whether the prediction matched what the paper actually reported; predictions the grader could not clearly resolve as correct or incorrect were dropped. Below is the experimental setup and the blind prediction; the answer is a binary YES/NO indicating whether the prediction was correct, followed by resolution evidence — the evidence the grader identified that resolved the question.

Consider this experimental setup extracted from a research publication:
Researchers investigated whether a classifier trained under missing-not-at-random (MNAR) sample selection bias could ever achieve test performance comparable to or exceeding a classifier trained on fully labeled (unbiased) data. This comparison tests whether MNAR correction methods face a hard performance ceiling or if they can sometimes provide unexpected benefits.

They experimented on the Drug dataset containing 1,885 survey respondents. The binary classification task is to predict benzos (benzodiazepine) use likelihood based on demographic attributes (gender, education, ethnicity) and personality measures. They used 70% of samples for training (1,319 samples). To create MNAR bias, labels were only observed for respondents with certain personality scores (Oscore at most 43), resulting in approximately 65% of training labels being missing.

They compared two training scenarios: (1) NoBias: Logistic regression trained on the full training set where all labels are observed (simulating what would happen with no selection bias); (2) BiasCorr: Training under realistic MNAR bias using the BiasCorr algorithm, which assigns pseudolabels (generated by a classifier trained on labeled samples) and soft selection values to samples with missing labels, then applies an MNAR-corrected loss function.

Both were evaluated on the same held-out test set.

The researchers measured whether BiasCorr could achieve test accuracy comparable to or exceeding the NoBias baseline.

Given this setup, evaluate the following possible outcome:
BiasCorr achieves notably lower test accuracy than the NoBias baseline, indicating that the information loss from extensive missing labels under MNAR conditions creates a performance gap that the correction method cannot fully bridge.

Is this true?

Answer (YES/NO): NO